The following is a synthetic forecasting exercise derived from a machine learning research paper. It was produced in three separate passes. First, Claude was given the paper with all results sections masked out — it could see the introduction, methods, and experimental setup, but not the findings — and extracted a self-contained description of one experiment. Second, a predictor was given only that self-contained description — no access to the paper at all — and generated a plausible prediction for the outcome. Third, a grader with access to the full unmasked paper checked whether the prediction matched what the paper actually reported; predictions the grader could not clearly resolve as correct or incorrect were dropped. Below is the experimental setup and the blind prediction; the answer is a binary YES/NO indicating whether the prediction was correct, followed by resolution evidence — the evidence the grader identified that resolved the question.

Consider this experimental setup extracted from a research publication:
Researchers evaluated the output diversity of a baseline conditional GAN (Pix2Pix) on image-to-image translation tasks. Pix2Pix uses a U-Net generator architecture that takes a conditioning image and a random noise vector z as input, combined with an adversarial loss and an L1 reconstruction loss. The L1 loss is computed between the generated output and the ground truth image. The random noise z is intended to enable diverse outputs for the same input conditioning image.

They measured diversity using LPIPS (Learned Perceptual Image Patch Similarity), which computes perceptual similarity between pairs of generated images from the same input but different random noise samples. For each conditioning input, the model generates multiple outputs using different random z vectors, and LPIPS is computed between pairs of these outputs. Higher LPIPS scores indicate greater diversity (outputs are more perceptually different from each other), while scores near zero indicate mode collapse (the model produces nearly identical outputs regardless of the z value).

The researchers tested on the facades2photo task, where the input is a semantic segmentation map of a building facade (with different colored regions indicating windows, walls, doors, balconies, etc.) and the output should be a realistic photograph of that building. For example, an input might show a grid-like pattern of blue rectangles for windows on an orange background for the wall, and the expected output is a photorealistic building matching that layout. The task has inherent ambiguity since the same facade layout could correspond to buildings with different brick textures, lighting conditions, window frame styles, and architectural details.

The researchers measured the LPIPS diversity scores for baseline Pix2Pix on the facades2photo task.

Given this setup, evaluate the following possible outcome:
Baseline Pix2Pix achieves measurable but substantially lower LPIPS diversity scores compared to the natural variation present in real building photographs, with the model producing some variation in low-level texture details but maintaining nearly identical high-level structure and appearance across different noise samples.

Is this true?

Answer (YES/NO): NO